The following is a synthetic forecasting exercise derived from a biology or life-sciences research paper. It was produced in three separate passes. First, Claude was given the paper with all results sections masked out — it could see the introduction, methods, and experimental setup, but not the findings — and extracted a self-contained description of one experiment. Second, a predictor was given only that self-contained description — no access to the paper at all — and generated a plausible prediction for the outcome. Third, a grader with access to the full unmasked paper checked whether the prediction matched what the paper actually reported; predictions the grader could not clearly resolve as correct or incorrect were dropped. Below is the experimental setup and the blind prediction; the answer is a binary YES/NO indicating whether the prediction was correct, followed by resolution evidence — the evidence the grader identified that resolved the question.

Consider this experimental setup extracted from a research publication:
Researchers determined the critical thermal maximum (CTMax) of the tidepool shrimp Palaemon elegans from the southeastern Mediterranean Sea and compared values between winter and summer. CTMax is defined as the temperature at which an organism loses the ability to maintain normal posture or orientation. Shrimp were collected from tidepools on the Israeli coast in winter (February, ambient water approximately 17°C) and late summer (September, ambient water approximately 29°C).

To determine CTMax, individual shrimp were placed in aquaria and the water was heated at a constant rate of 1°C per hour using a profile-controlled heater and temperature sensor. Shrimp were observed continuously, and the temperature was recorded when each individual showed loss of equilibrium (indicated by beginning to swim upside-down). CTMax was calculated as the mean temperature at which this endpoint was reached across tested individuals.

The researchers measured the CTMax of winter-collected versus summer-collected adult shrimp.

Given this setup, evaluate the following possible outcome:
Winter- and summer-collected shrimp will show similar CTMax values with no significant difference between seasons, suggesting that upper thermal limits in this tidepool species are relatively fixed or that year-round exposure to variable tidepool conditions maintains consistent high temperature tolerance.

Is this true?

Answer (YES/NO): NO